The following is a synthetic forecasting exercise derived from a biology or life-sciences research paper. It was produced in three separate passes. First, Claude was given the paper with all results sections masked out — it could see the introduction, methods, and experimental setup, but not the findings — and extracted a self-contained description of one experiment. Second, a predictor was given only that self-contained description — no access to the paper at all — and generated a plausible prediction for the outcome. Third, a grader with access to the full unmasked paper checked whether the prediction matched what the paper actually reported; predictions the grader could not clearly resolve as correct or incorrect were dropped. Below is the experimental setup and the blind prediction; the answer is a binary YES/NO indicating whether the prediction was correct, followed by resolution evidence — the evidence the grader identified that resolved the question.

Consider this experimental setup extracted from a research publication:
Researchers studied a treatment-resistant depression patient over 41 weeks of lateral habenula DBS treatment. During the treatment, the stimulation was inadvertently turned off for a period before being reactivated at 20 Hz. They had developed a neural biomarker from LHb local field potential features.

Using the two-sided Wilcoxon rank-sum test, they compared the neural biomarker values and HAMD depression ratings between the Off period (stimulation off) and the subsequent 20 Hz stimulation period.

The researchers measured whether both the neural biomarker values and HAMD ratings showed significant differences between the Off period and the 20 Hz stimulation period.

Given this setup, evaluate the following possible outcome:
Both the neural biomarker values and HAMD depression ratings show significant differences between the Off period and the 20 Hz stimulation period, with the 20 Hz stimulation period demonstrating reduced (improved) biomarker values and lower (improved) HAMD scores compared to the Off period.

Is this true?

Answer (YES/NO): YES